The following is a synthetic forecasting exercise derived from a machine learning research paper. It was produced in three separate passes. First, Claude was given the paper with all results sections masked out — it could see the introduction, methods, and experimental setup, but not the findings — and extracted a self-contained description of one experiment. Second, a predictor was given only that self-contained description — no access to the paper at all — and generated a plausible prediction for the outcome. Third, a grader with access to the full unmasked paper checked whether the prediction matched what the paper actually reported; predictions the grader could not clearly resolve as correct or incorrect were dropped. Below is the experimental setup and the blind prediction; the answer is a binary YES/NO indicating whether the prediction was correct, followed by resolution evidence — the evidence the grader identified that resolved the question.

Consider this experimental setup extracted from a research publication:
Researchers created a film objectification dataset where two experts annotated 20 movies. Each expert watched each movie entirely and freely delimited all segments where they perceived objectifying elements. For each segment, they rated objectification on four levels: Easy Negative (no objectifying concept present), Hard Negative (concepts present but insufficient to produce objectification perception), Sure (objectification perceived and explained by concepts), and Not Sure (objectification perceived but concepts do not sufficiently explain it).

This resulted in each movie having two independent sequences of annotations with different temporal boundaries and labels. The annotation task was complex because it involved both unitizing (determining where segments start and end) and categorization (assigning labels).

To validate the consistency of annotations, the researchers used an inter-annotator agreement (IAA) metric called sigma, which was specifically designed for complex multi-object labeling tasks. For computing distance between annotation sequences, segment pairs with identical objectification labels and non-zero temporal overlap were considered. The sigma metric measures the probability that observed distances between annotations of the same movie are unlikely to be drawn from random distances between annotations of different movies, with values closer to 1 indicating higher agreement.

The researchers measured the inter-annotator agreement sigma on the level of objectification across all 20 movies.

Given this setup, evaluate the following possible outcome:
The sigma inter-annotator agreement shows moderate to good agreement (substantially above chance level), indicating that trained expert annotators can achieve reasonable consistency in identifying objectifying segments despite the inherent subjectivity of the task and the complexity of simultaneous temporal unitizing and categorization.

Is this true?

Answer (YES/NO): YES